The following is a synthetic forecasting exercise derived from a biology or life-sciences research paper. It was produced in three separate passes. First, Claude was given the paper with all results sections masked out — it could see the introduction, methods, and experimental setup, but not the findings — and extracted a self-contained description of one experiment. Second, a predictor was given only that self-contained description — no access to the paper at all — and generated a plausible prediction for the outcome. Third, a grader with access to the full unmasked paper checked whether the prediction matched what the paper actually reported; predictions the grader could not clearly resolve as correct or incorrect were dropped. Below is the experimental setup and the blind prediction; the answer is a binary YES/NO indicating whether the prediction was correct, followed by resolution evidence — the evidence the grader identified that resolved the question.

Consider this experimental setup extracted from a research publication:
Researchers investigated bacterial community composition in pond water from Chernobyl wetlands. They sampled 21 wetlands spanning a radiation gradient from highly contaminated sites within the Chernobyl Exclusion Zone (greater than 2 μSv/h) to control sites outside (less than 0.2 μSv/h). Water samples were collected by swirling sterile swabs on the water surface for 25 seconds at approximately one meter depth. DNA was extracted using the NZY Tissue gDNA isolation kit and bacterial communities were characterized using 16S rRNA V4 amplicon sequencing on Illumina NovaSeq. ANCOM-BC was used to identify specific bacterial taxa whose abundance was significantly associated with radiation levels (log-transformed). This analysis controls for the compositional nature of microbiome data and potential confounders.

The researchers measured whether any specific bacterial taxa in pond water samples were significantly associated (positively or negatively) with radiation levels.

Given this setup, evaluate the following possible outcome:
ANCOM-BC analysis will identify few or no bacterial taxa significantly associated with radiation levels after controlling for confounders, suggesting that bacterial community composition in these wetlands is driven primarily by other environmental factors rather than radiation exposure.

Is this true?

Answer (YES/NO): NO